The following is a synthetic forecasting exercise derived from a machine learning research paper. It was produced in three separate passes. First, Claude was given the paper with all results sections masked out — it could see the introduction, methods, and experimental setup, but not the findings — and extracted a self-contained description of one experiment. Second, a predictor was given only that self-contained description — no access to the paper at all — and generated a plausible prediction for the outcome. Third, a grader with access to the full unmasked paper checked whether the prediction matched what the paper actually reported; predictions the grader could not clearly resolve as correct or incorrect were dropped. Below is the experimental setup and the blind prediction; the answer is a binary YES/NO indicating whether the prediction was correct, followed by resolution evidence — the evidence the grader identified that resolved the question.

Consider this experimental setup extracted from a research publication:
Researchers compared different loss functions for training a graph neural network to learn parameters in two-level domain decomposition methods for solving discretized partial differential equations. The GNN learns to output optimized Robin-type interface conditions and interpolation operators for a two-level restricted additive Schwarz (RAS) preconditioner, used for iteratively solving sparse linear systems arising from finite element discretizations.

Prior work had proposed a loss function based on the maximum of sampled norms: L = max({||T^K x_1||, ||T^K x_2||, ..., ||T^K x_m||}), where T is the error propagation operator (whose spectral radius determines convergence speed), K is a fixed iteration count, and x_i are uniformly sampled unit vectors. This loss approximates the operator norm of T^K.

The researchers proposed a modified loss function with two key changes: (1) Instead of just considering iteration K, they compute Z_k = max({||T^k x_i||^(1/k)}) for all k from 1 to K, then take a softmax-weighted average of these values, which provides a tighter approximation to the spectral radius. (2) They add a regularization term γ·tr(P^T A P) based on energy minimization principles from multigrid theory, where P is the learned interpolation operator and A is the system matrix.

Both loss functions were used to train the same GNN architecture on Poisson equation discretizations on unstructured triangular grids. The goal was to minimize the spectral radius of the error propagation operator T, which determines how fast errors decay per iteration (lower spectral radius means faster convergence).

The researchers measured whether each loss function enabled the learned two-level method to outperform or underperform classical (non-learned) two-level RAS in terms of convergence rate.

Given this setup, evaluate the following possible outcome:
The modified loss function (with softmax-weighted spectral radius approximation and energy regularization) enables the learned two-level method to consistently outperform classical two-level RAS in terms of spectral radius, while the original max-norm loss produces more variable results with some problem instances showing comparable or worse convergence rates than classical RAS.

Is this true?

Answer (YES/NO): NO